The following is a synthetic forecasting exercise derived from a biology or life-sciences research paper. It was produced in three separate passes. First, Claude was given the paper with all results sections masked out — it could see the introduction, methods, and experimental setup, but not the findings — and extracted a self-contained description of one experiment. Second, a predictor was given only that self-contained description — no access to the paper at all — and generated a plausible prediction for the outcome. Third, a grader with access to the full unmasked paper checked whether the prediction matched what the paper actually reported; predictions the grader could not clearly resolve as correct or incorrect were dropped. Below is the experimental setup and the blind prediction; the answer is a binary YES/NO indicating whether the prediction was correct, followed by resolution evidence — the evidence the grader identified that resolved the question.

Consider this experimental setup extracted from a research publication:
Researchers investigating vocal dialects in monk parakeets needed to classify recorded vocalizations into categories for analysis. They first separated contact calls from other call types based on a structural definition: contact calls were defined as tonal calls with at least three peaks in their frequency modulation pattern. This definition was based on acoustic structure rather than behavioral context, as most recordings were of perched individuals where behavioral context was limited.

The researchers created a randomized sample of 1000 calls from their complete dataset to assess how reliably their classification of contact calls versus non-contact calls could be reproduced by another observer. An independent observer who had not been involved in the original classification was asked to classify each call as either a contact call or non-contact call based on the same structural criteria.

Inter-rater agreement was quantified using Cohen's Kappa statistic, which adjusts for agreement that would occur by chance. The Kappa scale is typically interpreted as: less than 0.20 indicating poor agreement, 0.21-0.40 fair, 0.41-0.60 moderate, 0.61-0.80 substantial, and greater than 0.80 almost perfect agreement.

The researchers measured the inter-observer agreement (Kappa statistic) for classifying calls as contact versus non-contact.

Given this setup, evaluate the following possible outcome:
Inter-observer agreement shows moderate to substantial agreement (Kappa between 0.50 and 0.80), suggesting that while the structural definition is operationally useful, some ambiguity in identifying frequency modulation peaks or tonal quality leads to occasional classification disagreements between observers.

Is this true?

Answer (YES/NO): NO